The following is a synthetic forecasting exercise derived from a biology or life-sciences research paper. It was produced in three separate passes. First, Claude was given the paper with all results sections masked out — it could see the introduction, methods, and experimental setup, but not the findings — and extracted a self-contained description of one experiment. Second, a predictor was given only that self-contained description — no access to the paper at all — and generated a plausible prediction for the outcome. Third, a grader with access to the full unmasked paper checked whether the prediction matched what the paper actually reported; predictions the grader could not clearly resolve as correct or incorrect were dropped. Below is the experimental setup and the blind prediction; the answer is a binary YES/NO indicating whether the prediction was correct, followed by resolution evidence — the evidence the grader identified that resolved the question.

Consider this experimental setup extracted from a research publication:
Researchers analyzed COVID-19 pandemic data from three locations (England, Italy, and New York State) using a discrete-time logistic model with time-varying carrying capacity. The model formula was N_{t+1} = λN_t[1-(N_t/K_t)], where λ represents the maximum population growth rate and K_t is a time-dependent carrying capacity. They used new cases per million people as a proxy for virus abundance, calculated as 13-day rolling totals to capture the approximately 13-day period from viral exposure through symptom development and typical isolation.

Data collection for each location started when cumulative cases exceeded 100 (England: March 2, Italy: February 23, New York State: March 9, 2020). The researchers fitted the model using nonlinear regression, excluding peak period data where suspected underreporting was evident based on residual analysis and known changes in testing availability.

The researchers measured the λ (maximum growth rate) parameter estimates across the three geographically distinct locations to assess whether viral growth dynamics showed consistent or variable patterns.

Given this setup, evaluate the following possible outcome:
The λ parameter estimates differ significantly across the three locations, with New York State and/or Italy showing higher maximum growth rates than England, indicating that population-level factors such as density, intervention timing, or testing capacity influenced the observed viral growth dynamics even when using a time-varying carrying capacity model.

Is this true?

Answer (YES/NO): NO